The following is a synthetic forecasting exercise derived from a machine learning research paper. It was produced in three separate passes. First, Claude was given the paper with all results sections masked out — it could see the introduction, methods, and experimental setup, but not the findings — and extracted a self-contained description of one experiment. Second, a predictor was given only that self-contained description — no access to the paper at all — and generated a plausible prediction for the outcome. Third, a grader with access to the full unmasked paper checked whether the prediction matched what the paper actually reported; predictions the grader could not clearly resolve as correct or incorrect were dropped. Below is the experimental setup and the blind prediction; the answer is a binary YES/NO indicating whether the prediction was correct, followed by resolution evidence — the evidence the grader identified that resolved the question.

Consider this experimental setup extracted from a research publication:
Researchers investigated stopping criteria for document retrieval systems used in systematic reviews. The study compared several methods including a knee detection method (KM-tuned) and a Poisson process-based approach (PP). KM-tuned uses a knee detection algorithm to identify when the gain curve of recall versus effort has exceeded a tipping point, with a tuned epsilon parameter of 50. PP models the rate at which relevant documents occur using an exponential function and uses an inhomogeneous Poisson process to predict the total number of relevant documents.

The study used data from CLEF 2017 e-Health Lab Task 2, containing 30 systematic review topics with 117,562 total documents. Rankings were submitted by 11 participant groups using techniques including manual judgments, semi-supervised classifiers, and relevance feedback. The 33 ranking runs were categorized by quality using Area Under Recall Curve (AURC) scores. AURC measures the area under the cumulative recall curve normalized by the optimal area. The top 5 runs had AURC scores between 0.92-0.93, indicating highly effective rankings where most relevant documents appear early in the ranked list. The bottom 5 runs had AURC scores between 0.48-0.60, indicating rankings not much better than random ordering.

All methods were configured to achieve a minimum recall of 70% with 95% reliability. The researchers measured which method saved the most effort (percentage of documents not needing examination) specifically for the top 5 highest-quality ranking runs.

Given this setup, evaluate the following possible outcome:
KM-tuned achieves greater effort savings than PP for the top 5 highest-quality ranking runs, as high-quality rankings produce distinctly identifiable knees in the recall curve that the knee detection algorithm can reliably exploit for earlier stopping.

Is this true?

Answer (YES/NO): YES